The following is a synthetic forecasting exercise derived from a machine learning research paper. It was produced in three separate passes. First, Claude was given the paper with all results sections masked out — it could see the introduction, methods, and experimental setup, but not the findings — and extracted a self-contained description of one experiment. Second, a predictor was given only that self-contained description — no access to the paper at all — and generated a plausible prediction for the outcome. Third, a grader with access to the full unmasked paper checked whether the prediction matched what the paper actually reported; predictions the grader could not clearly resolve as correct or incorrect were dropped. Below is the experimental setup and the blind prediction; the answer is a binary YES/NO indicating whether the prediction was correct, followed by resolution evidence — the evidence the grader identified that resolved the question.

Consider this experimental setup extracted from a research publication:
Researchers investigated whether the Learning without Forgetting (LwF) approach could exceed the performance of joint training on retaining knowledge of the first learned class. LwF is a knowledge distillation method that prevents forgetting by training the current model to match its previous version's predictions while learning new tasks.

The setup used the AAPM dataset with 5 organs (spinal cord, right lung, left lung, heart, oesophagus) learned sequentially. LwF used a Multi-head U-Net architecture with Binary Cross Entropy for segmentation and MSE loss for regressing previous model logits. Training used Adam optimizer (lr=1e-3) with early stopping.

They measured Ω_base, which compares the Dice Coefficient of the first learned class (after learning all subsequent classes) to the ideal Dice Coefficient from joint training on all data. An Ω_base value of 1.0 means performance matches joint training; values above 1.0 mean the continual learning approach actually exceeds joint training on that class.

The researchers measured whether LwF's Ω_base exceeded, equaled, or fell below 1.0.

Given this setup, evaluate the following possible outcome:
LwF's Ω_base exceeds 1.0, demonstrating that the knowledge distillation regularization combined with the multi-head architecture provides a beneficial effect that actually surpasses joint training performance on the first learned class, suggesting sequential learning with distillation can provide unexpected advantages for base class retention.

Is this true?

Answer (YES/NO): YES